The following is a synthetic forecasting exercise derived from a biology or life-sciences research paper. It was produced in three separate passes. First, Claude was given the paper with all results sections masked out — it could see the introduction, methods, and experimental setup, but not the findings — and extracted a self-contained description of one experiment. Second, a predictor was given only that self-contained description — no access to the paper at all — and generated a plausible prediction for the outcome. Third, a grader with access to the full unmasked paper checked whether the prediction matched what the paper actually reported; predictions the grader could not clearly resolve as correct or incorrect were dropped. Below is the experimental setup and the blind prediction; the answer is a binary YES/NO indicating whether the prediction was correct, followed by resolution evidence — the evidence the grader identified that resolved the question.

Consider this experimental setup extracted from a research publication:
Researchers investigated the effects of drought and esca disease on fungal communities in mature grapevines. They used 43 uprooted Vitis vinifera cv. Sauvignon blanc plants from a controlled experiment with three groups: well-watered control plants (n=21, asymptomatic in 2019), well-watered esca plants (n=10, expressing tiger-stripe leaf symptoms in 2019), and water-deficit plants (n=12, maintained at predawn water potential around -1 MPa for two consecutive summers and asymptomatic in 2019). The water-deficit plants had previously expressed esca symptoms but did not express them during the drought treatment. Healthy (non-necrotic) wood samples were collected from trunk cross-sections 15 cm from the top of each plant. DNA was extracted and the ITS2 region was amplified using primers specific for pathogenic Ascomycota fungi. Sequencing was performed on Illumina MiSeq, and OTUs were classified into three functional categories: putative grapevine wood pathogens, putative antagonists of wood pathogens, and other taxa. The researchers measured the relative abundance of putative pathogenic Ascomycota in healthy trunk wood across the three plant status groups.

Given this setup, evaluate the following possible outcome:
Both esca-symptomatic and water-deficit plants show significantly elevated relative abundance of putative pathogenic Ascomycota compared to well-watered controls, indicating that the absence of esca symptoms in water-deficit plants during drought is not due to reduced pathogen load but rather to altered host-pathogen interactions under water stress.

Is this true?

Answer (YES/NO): NO